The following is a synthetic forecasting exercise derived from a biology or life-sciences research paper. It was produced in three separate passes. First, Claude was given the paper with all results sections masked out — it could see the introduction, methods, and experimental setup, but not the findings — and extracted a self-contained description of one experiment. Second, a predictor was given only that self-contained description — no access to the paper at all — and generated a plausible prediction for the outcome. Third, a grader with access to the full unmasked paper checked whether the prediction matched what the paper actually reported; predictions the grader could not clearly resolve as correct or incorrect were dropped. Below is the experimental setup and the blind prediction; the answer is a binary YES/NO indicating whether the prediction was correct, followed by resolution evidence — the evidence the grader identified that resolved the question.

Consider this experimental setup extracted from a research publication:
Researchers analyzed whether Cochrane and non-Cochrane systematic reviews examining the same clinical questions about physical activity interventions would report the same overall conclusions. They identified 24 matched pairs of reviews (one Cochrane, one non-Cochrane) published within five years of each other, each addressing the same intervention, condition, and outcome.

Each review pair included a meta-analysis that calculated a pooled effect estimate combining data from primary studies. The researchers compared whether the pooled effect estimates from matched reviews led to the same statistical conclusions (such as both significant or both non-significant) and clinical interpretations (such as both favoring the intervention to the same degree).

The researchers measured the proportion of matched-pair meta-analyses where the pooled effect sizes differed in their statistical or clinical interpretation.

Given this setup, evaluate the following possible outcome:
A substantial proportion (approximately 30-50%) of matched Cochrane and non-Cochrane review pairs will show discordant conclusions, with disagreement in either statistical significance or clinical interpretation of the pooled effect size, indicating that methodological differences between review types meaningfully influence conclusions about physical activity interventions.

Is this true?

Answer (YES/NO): NO